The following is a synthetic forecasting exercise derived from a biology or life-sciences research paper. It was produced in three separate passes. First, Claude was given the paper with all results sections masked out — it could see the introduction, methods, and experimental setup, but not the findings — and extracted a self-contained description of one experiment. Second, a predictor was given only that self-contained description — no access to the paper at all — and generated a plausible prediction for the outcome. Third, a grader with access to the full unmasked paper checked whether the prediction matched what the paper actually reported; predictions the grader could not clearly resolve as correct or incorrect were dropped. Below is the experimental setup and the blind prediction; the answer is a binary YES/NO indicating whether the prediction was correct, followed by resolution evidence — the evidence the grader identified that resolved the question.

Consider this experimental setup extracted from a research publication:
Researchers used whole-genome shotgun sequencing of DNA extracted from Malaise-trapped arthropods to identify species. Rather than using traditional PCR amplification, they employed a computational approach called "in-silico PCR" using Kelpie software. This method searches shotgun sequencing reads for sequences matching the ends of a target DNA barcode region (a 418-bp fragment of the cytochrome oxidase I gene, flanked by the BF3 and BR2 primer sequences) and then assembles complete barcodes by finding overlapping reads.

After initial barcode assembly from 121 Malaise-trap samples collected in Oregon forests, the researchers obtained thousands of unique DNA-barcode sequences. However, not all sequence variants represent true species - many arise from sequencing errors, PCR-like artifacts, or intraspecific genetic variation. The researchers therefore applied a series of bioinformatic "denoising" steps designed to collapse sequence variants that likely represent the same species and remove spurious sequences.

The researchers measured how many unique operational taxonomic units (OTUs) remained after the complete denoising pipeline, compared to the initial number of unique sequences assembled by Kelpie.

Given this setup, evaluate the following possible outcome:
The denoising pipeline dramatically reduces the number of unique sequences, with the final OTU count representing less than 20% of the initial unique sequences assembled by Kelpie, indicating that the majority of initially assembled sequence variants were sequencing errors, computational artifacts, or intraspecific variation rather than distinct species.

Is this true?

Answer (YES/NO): NO